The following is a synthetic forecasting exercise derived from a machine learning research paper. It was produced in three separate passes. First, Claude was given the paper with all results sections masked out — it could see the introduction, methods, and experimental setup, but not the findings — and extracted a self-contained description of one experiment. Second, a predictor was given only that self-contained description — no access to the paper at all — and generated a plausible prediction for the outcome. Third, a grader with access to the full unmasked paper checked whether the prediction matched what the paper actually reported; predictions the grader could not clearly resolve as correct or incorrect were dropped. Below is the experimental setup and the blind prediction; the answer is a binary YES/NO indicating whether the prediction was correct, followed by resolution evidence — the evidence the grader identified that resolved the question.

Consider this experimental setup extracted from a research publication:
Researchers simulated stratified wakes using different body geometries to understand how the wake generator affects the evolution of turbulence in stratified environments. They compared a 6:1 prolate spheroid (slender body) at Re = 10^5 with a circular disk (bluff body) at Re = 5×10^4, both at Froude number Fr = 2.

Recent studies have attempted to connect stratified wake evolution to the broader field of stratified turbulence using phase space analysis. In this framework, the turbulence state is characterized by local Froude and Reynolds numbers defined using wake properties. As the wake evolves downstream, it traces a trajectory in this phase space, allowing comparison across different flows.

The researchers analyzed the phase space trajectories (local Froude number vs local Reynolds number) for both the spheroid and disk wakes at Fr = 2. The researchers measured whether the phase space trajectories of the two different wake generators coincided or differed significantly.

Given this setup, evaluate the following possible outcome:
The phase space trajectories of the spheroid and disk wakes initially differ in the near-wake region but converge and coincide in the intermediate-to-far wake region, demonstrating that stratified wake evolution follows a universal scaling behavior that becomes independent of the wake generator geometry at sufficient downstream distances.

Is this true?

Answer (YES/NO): NO